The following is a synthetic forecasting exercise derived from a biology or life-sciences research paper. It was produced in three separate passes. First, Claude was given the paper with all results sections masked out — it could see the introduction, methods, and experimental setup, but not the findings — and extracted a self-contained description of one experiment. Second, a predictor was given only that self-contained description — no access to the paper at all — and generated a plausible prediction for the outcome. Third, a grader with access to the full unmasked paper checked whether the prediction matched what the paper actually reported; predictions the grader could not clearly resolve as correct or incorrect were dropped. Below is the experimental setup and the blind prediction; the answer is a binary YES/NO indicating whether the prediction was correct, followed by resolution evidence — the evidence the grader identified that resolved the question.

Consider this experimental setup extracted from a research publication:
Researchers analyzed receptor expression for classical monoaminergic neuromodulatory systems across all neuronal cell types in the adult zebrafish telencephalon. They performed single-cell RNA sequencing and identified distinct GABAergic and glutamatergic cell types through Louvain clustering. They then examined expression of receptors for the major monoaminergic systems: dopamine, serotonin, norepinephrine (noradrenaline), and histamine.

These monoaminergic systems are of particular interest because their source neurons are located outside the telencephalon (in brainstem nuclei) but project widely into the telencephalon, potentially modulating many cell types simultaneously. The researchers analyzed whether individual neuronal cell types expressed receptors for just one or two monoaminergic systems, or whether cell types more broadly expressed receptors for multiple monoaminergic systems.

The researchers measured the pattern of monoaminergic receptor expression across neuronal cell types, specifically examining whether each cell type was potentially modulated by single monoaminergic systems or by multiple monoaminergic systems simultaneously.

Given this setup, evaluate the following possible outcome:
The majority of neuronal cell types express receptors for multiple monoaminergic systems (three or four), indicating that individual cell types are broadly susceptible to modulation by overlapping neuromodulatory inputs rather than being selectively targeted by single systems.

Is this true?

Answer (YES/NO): YES